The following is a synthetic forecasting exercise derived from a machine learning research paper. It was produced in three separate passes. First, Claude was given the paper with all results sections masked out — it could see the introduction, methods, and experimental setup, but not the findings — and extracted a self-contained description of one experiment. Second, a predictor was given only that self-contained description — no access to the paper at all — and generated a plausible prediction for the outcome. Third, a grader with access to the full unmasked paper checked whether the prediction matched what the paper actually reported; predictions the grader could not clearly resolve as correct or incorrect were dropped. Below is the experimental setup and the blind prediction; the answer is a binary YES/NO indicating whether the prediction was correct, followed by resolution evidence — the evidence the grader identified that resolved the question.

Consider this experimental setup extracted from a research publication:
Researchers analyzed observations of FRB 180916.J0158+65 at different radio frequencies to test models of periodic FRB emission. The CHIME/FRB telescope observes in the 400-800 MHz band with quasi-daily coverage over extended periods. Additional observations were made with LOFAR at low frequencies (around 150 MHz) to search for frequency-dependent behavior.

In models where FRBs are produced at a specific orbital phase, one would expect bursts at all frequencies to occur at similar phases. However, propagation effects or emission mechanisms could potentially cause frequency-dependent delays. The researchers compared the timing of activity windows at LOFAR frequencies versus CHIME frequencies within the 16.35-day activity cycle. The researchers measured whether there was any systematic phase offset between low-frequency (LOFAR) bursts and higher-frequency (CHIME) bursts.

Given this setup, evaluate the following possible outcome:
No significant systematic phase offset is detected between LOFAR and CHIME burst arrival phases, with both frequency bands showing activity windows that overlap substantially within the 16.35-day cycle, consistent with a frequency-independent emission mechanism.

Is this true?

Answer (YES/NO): NO